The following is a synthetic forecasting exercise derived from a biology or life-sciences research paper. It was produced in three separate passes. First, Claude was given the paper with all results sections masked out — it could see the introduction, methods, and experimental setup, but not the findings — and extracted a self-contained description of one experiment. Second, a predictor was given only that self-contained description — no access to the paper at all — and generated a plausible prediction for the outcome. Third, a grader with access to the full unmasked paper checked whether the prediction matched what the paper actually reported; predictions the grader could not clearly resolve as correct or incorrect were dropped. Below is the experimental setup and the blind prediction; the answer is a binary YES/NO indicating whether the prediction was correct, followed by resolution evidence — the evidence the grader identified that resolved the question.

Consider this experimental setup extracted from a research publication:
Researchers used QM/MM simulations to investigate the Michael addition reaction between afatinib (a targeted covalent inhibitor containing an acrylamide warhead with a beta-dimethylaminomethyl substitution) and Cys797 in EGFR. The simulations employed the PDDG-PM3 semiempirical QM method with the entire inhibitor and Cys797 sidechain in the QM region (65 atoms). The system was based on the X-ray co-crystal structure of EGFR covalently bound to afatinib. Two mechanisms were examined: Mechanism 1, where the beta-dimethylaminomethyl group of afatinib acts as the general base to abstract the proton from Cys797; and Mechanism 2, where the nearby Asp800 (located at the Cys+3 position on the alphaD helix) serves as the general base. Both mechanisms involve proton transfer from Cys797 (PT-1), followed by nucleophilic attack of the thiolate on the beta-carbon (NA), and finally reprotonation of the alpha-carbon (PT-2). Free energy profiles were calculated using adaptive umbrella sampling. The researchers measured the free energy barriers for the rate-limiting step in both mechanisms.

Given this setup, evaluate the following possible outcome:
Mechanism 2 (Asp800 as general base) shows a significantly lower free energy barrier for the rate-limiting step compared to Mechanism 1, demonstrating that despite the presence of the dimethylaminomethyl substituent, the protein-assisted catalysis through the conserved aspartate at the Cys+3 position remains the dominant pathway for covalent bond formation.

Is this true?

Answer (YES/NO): NO